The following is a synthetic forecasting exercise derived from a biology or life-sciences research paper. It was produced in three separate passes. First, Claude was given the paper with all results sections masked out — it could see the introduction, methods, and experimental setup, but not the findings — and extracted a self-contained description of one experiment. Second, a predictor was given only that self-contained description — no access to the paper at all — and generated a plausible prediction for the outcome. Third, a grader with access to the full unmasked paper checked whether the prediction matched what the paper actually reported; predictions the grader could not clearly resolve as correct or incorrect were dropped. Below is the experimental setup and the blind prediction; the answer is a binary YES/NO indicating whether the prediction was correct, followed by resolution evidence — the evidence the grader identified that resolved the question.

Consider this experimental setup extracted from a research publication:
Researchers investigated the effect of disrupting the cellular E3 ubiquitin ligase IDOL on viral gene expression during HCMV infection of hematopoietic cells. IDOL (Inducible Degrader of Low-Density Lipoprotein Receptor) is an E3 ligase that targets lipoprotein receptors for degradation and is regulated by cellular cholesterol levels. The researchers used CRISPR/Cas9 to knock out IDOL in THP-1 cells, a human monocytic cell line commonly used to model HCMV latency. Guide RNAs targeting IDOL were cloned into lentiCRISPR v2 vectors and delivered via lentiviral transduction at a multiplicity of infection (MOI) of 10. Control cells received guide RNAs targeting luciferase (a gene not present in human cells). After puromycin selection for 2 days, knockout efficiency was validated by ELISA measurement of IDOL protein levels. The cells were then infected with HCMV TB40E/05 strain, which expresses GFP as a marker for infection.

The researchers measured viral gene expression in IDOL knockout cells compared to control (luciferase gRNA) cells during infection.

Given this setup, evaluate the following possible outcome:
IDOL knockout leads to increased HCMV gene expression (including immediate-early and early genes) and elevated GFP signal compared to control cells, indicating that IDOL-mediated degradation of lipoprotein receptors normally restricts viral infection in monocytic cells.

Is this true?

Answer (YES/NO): NO